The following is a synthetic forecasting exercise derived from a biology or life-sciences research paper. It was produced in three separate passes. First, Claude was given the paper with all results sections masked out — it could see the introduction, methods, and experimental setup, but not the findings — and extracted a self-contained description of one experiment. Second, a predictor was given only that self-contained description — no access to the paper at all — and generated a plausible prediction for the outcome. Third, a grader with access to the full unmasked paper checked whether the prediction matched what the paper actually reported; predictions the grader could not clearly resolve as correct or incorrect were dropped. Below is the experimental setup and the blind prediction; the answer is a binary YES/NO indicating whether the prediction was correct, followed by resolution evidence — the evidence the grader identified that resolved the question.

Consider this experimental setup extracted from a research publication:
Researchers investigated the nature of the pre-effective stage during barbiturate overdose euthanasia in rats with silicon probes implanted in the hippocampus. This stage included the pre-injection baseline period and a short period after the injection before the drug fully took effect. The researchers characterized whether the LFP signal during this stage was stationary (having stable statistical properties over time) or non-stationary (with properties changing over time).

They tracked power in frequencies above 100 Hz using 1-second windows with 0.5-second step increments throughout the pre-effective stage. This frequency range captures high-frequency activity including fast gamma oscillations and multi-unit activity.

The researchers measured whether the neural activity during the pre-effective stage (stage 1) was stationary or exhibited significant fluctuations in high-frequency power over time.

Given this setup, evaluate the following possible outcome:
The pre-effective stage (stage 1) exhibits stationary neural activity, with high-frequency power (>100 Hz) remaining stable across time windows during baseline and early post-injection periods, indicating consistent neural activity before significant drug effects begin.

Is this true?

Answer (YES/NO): NO